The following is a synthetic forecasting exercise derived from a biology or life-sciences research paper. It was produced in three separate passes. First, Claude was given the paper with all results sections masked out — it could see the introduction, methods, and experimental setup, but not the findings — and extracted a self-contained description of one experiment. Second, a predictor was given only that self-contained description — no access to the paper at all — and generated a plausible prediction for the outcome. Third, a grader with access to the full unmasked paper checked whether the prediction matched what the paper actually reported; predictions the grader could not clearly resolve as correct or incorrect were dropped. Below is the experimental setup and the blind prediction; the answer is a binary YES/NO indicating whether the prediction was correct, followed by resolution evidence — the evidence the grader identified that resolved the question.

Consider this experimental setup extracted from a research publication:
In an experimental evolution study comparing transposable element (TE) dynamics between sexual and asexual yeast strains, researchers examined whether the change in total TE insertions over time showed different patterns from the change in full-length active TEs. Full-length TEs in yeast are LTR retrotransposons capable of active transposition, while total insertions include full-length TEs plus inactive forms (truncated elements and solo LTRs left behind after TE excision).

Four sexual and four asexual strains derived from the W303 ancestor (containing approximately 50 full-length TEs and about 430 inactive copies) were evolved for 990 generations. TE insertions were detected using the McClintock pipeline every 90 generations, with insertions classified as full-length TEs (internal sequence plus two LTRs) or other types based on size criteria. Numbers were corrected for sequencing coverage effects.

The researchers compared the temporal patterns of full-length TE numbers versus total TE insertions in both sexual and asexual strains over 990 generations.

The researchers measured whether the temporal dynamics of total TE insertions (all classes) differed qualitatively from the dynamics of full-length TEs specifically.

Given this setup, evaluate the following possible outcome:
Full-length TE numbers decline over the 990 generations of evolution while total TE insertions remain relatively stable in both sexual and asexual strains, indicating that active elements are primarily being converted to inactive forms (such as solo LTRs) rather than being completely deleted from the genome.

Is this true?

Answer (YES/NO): NO